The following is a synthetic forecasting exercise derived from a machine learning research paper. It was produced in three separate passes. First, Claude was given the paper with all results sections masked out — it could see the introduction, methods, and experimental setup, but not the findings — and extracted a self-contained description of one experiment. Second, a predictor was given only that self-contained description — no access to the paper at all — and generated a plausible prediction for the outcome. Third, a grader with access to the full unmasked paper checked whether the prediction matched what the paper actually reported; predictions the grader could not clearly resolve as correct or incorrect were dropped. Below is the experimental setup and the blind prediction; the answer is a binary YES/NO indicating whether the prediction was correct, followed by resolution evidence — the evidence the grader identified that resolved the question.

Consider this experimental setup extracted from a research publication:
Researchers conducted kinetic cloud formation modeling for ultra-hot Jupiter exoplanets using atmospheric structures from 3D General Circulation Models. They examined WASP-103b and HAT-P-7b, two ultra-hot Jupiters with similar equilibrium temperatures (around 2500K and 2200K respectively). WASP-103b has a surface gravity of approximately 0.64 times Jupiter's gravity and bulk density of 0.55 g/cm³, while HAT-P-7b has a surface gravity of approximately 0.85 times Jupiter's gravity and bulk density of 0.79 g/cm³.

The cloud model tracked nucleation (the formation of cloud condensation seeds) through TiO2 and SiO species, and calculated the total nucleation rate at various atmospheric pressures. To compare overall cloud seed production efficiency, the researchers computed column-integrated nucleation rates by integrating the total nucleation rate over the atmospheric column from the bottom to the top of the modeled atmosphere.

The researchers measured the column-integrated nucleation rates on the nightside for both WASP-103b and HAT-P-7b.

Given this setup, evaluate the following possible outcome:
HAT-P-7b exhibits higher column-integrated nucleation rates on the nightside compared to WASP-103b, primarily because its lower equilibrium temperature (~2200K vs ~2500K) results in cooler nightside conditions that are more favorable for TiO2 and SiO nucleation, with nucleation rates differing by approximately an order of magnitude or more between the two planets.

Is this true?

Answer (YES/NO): NO